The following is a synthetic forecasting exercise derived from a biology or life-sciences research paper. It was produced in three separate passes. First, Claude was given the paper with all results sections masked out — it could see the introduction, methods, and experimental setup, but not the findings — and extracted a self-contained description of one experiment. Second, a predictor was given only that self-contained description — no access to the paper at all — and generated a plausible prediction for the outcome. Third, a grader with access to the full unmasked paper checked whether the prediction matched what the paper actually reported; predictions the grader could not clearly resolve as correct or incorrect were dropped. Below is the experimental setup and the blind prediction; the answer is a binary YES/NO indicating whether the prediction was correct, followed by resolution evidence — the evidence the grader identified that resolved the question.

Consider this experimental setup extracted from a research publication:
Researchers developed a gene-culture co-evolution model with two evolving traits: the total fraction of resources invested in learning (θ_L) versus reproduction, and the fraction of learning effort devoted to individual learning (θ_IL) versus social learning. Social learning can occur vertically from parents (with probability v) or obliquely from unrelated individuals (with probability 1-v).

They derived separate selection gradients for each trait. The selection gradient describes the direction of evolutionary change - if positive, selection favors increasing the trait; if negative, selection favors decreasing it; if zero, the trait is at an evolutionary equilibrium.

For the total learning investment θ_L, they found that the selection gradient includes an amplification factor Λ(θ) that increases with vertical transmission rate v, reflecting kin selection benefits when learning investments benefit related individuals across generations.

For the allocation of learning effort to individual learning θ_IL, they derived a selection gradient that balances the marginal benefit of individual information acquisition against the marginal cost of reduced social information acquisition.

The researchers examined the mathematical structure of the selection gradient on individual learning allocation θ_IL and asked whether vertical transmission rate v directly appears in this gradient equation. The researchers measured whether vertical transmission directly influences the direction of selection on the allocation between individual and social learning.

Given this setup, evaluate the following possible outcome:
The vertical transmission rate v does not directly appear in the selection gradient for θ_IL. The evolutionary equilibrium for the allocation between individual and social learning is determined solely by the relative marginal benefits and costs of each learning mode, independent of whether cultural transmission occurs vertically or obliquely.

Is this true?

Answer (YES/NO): YES